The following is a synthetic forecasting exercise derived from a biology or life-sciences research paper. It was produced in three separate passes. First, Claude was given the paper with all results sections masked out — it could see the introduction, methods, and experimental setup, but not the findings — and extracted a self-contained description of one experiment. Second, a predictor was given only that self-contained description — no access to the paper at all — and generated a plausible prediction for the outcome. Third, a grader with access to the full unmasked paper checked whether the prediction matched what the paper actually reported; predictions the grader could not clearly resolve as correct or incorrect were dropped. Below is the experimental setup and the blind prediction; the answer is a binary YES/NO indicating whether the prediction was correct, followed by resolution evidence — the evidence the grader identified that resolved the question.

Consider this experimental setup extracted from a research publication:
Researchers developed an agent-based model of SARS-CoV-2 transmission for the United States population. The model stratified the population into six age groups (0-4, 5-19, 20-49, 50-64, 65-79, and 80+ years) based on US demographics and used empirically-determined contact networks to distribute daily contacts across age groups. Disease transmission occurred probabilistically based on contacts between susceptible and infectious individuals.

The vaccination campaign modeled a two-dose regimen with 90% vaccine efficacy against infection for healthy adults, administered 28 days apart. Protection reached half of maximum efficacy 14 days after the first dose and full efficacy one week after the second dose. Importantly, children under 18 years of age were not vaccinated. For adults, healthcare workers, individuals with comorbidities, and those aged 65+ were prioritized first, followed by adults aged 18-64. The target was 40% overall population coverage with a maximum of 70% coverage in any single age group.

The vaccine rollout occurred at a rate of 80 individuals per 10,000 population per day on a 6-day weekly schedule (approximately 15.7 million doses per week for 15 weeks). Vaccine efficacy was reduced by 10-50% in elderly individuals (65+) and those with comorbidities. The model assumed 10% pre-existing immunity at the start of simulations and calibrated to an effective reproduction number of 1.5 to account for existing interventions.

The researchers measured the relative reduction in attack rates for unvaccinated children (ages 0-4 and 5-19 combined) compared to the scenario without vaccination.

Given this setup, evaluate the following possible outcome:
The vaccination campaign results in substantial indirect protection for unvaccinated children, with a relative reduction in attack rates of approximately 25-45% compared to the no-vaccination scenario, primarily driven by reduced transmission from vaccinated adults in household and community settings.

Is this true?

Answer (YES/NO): NO